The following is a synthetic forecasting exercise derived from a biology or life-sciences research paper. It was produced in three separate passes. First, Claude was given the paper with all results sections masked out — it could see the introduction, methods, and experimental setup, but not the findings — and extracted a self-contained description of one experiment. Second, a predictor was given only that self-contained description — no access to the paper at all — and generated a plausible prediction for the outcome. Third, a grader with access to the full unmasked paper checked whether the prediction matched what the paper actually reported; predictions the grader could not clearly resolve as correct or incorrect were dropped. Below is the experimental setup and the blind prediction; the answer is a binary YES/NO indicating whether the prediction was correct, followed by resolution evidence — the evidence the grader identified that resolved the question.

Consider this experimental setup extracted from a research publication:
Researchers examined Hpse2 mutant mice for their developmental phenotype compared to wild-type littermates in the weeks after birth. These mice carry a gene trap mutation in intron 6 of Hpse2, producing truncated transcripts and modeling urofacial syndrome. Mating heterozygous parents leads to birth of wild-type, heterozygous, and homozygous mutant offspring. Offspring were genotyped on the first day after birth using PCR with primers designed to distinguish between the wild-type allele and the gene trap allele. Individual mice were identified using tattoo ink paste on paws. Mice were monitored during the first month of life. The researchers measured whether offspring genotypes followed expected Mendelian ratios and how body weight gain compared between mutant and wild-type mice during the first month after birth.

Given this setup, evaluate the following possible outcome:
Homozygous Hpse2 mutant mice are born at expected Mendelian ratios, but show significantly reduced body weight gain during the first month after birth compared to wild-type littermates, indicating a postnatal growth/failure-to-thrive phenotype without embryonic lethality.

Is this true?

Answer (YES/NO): YES